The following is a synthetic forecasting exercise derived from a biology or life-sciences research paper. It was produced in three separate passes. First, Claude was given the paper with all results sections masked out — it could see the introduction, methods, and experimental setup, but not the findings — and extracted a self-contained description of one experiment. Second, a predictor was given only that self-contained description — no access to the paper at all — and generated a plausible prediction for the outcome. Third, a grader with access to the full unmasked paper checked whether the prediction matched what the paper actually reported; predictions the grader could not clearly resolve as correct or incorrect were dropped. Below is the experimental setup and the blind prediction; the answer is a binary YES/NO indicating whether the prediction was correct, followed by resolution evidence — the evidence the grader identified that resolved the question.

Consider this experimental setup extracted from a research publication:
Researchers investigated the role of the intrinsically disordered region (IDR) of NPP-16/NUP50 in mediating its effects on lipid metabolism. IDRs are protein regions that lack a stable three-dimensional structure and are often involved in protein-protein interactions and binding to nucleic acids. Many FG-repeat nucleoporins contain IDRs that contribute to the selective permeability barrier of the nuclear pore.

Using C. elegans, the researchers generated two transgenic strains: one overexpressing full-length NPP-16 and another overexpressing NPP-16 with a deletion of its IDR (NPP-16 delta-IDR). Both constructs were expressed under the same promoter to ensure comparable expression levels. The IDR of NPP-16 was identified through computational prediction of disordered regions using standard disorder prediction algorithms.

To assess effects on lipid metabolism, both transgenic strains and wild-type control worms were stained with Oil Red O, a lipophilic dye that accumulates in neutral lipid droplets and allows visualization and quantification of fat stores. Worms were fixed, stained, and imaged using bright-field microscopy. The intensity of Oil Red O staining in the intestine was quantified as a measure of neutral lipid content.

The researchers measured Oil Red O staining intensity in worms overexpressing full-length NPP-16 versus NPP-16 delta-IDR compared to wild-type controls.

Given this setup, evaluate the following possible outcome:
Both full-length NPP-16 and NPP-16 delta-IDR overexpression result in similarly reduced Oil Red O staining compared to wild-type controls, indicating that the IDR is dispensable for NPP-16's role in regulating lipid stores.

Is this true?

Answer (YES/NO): NO